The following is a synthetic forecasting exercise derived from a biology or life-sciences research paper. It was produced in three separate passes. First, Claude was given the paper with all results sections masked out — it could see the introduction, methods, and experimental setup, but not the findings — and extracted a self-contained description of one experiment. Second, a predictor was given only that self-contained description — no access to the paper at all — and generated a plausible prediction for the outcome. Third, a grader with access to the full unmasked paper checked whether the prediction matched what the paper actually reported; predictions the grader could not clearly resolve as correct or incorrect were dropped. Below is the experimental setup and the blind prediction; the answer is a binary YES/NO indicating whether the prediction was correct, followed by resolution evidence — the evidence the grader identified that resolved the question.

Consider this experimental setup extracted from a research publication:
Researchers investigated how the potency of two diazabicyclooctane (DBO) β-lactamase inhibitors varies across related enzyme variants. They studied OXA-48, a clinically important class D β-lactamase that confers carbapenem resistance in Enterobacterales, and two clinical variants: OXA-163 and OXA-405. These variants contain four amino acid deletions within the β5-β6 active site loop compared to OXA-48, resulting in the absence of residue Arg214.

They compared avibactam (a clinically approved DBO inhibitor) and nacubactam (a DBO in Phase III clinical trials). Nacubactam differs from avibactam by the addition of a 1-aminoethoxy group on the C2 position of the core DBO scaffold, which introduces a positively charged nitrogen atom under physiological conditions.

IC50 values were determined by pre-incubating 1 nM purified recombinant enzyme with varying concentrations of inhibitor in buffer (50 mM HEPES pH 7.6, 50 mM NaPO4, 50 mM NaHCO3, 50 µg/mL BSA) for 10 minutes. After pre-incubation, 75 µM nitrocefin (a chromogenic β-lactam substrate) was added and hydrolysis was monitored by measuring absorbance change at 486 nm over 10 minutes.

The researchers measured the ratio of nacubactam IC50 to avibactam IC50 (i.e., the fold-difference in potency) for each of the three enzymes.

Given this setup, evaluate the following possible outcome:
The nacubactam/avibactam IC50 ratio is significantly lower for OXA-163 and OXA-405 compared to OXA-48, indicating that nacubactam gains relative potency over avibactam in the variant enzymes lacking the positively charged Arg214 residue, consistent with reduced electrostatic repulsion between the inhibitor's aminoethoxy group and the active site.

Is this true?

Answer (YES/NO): YES